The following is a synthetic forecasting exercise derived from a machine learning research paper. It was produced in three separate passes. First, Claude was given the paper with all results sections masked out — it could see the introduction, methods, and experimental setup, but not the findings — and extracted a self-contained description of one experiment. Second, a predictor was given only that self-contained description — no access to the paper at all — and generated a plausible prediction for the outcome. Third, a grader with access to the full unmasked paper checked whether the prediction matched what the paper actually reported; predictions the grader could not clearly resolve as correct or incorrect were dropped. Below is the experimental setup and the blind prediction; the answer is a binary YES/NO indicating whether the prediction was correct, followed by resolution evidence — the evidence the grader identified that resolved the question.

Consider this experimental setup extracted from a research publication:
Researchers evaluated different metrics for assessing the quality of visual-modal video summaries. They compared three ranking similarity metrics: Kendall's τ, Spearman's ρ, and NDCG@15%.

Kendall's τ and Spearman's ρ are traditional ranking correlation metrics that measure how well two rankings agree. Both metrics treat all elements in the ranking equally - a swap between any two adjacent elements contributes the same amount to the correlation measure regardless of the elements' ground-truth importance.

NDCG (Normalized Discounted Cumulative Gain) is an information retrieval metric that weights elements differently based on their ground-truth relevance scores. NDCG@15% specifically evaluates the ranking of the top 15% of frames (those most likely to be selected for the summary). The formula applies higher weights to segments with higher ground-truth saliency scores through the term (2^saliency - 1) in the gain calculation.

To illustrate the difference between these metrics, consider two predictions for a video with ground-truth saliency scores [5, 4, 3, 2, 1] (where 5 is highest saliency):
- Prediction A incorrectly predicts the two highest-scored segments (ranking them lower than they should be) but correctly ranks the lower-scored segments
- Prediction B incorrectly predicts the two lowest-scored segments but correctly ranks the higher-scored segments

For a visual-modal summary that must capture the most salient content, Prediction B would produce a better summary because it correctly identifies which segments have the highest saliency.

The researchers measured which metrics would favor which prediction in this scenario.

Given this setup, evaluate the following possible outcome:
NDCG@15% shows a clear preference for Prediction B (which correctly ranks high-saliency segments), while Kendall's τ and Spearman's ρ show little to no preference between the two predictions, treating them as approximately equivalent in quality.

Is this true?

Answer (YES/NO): NO